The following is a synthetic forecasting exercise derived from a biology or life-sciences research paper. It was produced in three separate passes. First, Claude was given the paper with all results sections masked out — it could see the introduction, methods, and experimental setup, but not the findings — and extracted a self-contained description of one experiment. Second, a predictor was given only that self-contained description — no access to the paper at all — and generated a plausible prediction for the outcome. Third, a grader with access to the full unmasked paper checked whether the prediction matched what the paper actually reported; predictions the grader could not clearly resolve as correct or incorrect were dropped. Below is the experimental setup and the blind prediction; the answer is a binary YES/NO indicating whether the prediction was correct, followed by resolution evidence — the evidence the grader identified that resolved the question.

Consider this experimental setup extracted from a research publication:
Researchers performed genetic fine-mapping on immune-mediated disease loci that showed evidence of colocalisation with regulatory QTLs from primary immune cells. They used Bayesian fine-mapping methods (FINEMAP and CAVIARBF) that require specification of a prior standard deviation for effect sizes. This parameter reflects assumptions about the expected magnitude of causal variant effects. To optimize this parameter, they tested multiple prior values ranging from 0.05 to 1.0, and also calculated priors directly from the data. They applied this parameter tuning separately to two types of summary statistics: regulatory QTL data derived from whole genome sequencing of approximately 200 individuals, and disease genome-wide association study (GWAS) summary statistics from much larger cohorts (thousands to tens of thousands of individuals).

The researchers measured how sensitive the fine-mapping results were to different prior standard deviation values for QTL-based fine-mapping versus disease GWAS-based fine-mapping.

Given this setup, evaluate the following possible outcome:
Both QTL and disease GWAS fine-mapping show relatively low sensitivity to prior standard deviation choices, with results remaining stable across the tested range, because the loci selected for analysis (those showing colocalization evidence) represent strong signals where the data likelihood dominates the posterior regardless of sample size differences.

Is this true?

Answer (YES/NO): NO